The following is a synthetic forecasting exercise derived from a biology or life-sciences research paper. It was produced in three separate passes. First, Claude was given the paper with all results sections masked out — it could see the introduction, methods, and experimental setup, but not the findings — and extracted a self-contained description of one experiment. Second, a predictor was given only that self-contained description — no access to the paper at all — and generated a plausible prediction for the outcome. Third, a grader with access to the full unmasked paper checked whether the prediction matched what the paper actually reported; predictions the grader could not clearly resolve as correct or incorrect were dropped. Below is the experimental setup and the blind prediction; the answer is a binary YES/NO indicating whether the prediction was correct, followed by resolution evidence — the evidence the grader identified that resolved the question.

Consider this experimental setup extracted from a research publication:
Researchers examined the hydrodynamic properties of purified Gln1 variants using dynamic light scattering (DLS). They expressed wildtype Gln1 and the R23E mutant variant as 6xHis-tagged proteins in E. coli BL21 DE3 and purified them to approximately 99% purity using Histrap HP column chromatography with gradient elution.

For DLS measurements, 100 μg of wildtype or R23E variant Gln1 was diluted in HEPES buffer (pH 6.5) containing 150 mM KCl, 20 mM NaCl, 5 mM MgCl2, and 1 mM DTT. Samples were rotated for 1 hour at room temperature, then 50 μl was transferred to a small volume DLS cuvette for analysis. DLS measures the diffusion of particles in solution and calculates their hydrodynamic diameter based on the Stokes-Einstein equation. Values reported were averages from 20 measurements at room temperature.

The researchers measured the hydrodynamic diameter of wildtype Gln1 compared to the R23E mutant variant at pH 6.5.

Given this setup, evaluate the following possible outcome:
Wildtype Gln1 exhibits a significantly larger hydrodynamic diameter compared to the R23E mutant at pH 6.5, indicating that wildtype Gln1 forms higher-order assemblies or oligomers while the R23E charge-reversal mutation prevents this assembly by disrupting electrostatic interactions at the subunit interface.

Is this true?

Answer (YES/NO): NO